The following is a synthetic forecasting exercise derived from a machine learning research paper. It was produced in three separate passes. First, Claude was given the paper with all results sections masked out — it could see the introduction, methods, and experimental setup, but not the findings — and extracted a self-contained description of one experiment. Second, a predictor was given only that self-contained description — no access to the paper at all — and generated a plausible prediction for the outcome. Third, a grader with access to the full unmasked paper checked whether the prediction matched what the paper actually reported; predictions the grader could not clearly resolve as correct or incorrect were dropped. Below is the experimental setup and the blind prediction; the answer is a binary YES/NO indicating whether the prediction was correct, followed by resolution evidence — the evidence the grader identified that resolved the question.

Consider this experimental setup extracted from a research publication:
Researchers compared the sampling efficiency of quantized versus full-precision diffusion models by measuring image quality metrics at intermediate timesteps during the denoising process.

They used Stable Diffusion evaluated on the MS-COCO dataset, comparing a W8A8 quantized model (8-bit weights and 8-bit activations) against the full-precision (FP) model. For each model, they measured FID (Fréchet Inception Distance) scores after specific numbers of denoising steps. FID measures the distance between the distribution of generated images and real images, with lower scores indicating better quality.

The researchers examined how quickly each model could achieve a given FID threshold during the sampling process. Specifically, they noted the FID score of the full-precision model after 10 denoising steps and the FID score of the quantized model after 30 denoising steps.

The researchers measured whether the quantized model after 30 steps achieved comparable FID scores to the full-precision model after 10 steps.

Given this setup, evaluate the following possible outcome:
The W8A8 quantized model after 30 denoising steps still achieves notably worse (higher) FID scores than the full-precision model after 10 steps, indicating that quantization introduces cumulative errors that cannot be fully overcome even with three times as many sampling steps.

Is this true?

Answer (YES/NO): YES